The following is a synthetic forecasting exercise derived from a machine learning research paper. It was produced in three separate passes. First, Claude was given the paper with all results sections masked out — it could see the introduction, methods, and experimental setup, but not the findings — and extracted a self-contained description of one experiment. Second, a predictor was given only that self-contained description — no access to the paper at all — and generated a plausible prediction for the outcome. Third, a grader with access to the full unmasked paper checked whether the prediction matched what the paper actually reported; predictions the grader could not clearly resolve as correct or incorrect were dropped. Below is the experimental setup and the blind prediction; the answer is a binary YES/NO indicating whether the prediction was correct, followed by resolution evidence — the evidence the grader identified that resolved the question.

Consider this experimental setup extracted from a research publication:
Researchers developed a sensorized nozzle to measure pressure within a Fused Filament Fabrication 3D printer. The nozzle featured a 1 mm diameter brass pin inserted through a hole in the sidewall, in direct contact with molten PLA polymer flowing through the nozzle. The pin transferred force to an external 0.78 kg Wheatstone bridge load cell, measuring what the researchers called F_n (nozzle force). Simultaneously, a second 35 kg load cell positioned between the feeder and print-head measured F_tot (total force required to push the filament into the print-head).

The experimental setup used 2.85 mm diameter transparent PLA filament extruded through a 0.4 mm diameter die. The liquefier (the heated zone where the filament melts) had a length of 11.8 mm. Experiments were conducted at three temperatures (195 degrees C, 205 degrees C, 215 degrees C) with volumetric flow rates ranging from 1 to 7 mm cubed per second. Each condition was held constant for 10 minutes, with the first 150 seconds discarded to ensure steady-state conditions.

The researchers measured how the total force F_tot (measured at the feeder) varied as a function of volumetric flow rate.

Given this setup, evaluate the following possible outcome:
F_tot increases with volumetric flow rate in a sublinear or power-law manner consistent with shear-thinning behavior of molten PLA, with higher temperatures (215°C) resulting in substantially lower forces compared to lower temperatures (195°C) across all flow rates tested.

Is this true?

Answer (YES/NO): NO